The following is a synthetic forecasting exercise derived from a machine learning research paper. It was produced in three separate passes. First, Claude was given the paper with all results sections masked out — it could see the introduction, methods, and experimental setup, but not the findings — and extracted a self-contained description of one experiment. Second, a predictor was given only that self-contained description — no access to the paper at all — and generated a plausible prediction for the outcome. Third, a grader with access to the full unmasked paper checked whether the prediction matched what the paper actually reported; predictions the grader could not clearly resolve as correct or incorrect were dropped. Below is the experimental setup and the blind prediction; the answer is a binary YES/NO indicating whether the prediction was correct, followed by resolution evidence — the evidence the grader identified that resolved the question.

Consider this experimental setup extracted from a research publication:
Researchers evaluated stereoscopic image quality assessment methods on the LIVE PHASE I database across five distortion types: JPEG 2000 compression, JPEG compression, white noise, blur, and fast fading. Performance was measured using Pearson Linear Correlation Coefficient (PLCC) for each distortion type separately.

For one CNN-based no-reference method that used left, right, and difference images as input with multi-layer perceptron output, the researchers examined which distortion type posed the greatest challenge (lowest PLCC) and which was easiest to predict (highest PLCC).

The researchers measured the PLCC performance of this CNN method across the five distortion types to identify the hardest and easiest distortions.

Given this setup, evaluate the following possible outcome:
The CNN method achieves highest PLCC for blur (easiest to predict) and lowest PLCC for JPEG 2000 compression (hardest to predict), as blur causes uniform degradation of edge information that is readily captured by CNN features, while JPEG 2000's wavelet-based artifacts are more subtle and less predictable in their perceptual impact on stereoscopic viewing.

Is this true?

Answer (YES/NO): NO